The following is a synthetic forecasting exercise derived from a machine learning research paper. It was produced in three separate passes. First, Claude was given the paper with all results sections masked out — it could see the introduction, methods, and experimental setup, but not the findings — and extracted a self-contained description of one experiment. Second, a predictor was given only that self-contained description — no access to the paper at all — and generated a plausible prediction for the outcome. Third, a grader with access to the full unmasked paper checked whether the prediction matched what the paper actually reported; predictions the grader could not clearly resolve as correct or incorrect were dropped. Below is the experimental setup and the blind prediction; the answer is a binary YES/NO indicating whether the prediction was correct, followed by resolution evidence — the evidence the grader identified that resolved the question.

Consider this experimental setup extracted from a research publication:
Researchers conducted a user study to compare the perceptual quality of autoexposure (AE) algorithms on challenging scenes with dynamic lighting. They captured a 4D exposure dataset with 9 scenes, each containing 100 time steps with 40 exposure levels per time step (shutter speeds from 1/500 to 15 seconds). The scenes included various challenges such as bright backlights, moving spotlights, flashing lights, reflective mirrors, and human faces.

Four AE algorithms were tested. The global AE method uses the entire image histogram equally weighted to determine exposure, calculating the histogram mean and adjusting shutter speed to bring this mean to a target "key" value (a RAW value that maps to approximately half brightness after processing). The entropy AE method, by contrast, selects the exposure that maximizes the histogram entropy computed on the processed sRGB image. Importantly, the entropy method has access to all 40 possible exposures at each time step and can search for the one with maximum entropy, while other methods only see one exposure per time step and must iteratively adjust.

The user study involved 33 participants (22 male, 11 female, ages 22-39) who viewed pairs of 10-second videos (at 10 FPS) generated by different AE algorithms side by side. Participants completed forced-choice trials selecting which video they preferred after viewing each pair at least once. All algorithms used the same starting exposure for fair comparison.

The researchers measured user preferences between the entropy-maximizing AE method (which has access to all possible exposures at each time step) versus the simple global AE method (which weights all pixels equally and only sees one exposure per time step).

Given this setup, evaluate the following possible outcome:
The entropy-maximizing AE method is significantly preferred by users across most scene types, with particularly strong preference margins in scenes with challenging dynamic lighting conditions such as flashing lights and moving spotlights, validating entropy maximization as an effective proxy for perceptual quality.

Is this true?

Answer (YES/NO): NO